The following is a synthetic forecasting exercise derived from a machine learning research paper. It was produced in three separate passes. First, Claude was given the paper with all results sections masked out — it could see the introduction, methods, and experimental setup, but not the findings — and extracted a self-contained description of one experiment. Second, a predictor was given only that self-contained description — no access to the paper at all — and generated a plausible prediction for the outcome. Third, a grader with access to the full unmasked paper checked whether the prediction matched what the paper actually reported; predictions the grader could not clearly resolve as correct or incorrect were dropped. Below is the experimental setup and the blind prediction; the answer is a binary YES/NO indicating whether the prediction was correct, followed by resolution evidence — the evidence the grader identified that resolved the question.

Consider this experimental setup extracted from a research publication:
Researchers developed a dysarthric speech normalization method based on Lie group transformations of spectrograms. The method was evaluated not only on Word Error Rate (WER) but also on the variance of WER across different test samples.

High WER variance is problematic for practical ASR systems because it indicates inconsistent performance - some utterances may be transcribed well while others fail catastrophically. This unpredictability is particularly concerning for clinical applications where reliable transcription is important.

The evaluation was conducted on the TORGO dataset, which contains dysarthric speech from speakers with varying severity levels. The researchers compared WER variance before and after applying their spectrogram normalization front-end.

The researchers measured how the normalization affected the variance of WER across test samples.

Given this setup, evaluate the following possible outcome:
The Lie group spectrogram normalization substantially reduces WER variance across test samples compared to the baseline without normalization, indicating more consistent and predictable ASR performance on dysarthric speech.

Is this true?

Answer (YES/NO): YES